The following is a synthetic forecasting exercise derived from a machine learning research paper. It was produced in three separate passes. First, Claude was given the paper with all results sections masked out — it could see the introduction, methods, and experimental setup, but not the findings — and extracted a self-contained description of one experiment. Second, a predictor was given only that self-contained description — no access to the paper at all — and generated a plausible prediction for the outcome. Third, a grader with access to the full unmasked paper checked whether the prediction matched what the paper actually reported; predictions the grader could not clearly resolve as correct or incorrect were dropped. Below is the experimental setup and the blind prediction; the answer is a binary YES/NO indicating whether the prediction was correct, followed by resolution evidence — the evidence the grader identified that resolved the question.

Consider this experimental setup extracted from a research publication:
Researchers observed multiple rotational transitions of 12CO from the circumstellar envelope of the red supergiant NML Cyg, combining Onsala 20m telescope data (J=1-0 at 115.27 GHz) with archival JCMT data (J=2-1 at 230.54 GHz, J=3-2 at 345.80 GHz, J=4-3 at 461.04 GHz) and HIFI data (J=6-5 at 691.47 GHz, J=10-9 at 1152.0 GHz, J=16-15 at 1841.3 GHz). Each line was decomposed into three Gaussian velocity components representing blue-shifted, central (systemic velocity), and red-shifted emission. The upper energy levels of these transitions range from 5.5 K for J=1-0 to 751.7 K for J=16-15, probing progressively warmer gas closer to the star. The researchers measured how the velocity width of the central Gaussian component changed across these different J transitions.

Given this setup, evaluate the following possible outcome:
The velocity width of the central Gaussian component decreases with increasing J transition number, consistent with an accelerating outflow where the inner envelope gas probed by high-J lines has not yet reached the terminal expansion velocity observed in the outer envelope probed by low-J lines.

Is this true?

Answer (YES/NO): YES